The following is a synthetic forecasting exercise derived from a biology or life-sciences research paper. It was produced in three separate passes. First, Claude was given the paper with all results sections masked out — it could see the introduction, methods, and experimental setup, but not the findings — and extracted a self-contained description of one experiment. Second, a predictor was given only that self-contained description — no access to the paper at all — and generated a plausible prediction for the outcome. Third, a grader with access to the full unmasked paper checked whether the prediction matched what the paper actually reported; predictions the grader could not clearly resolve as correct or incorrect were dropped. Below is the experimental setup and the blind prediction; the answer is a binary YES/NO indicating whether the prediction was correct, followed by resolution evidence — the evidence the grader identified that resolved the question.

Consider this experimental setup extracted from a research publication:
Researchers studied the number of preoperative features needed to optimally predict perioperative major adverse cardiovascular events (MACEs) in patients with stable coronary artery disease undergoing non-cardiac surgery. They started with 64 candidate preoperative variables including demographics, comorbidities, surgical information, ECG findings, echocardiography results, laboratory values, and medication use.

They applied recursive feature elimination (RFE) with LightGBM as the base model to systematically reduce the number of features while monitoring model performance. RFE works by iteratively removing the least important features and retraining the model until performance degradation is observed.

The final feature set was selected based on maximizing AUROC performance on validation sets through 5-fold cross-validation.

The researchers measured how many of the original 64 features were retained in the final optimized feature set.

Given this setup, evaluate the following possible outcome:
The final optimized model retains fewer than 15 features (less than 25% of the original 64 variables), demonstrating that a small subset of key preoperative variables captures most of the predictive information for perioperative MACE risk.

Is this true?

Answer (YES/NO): NO